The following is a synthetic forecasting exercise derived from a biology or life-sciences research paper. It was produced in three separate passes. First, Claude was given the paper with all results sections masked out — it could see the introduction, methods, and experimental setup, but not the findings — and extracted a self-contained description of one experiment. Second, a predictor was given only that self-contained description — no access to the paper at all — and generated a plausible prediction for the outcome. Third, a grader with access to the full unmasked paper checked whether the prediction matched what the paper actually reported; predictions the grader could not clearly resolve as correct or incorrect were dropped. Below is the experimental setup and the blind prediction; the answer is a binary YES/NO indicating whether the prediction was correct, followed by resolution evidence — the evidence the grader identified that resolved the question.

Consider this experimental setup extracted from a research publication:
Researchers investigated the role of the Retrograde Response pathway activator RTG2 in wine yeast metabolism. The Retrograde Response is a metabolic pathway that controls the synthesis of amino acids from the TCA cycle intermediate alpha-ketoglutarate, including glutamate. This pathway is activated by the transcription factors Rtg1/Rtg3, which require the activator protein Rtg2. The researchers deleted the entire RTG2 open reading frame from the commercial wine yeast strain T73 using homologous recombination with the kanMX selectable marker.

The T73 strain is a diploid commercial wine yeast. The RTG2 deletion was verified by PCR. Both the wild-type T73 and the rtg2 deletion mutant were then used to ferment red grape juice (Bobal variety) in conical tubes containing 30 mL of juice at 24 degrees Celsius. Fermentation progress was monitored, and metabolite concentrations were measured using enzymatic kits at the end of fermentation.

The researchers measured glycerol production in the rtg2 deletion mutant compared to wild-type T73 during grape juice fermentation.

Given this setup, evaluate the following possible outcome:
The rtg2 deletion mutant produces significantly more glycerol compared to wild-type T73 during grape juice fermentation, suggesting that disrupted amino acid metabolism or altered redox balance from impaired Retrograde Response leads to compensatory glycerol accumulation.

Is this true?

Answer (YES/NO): NO